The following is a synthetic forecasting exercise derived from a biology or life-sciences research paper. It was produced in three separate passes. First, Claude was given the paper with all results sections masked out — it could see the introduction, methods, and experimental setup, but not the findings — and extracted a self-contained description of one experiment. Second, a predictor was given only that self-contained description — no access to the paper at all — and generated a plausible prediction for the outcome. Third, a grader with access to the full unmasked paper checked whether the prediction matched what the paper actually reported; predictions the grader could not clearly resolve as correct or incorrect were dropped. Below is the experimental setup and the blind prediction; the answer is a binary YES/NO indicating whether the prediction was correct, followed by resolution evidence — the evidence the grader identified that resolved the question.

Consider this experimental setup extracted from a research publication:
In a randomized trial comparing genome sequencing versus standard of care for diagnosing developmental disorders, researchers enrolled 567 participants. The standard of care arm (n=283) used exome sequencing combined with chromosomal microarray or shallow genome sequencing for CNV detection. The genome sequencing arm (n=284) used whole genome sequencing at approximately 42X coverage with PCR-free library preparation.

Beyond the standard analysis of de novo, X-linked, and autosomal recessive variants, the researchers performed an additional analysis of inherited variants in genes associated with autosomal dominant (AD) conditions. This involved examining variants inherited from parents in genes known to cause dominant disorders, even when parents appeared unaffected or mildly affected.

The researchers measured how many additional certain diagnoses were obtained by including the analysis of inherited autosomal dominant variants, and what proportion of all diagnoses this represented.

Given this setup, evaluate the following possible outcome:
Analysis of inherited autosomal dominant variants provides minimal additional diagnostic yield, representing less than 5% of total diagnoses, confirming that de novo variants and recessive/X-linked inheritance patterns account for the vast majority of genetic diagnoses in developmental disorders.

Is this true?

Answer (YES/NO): NO